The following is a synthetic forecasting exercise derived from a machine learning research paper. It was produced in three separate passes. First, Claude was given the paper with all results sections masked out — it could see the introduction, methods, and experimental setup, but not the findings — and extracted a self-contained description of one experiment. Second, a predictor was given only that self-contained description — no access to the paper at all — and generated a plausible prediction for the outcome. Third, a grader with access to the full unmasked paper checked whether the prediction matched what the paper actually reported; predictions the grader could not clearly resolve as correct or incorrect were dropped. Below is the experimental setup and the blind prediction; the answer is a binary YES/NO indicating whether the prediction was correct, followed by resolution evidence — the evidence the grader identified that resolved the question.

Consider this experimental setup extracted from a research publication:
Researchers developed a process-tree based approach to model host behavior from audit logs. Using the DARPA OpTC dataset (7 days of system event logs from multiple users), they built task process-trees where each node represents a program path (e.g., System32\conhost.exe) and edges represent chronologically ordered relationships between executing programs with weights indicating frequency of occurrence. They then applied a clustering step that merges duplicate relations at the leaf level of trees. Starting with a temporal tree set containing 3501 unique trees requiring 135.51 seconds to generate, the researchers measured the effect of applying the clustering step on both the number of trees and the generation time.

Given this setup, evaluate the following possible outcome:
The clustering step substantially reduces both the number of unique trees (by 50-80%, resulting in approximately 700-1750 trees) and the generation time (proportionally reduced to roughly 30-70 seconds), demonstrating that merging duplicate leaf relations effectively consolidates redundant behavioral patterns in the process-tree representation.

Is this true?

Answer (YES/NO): NO